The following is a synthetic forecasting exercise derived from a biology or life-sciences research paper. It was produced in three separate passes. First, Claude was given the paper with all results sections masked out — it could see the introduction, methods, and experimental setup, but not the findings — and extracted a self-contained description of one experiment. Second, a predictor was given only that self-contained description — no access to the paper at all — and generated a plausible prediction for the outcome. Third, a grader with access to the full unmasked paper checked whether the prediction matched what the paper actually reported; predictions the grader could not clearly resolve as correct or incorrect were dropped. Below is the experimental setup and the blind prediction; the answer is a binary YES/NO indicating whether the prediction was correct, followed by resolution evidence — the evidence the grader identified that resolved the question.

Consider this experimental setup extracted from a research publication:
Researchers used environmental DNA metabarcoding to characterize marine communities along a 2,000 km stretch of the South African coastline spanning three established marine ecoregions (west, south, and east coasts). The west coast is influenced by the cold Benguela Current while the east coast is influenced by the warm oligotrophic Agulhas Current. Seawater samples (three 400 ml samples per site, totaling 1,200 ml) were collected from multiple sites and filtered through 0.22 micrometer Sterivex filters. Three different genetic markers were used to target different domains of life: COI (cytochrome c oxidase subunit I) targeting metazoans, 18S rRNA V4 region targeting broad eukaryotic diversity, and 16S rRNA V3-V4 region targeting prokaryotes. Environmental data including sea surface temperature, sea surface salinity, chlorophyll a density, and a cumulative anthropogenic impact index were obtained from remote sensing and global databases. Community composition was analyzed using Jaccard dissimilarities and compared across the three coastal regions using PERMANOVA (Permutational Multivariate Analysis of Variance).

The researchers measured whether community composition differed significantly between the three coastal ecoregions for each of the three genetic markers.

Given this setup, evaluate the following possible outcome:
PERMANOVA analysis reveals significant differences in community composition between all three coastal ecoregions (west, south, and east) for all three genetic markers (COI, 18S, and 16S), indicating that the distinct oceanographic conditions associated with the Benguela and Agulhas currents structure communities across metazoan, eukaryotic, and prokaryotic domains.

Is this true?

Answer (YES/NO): YES